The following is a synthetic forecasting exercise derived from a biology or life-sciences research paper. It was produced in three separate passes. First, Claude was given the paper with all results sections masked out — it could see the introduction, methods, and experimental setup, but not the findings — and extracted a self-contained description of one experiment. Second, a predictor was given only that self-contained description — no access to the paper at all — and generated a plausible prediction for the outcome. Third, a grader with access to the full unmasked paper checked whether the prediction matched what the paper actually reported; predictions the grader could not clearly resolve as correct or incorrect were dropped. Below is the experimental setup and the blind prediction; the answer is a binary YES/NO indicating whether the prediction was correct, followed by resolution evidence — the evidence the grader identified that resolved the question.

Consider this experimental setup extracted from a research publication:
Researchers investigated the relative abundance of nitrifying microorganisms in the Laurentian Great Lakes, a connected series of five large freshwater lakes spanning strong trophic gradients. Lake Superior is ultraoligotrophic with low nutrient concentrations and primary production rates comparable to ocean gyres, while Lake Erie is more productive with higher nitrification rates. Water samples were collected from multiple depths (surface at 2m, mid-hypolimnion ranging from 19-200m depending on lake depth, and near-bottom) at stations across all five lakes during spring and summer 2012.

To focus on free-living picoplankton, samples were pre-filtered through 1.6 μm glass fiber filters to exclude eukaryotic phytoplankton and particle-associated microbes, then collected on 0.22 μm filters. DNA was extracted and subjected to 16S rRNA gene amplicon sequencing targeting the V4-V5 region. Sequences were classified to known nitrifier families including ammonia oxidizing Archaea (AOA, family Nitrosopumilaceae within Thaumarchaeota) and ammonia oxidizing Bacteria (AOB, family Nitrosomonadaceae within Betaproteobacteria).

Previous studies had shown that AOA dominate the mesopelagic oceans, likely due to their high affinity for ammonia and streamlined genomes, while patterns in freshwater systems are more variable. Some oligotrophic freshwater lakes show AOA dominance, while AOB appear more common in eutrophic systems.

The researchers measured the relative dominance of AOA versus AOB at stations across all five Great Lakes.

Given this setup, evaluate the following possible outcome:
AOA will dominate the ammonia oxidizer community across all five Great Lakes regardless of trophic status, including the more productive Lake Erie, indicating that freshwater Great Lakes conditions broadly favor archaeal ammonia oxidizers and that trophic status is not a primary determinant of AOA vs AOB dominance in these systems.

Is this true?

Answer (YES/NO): NO